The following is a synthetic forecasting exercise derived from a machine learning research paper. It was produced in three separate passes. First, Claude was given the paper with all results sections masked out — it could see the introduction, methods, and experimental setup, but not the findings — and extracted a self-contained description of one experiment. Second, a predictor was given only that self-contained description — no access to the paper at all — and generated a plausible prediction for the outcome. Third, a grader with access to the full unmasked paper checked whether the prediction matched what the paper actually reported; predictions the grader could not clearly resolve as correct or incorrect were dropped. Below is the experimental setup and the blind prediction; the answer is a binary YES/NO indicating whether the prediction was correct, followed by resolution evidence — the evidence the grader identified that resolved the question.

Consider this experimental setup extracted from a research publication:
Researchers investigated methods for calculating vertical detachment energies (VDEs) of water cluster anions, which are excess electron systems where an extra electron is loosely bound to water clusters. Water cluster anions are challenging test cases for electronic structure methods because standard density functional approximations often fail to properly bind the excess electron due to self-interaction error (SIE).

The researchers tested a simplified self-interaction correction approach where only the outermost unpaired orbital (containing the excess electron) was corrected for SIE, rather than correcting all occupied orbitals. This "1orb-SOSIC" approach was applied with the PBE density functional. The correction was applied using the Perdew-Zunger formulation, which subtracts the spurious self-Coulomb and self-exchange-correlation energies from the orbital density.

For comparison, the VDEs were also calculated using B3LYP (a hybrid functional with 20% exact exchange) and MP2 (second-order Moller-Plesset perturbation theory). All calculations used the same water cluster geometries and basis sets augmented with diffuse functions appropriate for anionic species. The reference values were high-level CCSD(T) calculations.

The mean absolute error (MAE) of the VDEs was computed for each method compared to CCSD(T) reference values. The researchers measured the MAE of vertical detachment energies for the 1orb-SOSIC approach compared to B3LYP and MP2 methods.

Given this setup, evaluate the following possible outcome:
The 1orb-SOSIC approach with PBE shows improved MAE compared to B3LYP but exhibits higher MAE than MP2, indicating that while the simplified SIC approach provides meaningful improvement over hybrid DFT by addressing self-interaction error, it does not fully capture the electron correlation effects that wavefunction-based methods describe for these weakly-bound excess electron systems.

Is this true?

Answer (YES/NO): NO